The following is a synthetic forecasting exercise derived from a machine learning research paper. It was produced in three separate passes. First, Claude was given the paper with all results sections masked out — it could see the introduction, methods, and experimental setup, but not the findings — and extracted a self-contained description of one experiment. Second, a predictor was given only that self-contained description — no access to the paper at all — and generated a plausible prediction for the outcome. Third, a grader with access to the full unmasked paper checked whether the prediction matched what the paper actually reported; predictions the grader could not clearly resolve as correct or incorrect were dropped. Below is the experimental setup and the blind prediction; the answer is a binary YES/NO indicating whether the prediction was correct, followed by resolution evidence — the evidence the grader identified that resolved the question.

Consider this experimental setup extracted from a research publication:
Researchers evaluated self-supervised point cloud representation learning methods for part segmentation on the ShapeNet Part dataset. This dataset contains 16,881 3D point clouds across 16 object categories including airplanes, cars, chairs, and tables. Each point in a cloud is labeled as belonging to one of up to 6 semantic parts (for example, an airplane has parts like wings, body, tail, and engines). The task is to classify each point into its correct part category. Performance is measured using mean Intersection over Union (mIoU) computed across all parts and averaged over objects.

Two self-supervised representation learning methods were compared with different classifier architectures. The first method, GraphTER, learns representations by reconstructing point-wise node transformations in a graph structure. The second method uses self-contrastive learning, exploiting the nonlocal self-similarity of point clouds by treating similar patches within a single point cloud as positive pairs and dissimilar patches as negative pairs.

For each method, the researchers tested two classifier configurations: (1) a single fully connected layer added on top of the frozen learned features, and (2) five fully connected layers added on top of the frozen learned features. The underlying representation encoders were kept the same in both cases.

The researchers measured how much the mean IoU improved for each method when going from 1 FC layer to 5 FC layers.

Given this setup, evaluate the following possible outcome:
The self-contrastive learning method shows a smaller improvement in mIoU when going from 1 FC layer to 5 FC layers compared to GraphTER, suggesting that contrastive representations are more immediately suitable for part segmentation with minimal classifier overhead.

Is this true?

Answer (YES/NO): YES